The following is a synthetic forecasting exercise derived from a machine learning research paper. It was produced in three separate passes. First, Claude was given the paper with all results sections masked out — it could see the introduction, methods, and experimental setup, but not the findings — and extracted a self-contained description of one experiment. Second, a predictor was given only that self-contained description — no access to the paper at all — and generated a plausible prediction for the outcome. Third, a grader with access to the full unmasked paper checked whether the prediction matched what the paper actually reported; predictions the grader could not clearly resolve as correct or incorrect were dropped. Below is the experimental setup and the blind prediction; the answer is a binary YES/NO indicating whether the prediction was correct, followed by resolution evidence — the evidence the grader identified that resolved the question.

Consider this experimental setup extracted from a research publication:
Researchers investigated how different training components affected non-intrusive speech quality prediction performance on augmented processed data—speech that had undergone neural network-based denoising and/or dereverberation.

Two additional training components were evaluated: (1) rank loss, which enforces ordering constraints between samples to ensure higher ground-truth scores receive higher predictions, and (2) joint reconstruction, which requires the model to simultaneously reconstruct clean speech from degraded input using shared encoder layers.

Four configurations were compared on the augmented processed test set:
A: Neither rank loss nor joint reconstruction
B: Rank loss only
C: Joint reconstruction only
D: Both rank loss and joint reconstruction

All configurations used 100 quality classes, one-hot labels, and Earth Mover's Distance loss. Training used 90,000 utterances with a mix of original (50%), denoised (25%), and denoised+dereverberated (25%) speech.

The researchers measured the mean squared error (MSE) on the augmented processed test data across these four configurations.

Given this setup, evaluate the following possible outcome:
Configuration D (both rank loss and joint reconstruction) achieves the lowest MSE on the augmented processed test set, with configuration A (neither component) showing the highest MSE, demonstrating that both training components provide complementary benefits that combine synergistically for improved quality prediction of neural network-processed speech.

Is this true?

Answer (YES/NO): NO